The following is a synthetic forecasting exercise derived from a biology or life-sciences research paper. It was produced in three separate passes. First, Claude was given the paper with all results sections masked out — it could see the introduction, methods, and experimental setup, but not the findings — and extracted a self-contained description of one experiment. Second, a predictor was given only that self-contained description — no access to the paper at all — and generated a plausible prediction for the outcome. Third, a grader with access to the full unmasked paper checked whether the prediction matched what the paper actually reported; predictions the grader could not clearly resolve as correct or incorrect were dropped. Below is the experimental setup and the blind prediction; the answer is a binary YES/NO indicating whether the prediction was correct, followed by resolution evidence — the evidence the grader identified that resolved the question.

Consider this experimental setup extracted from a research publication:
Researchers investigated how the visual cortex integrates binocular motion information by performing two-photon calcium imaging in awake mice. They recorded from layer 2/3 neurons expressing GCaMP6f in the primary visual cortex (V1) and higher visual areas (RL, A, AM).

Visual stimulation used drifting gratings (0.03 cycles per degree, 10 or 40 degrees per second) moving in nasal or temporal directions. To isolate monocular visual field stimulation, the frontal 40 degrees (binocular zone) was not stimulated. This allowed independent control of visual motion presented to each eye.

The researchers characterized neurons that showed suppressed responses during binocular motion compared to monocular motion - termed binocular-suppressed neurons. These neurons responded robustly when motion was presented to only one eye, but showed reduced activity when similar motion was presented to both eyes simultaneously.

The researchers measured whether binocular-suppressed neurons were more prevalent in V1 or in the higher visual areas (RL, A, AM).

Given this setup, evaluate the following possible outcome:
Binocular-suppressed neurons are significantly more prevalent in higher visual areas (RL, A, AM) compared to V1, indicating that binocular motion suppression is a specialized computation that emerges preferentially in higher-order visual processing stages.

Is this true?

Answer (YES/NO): NO